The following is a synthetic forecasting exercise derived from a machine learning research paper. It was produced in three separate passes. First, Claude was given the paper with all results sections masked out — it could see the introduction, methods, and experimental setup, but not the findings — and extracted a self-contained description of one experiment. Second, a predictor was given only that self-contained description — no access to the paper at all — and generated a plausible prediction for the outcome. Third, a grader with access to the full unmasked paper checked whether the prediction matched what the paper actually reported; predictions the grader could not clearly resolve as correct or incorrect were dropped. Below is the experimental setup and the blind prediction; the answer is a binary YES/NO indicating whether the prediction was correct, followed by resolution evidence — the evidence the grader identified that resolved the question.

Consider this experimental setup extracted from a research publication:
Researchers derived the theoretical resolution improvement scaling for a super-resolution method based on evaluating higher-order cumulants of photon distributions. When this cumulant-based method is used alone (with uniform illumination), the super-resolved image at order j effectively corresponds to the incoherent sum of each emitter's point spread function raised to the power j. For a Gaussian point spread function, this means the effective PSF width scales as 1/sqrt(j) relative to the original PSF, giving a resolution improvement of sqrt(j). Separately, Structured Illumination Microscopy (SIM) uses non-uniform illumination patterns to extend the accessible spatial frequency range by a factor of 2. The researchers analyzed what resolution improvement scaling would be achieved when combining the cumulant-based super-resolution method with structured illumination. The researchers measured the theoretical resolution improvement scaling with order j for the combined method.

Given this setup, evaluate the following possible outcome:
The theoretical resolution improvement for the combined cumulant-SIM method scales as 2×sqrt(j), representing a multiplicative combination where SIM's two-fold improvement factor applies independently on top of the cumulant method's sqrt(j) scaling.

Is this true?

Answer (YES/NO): NO